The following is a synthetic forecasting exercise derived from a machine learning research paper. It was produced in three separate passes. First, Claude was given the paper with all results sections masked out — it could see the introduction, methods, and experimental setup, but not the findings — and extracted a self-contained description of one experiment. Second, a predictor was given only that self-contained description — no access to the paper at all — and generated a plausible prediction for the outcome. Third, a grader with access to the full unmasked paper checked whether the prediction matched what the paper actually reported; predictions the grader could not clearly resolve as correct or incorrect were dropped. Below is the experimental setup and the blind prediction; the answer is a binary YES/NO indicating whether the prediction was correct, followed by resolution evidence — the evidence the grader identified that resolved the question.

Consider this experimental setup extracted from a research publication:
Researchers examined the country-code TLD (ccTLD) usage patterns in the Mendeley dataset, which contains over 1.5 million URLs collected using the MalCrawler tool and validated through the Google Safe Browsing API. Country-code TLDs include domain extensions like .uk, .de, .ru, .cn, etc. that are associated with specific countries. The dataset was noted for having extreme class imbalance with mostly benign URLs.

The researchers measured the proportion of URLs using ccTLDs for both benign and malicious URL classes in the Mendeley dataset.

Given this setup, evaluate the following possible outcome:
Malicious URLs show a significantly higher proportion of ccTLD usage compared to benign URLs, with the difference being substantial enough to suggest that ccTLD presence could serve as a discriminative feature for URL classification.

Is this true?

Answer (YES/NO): NO